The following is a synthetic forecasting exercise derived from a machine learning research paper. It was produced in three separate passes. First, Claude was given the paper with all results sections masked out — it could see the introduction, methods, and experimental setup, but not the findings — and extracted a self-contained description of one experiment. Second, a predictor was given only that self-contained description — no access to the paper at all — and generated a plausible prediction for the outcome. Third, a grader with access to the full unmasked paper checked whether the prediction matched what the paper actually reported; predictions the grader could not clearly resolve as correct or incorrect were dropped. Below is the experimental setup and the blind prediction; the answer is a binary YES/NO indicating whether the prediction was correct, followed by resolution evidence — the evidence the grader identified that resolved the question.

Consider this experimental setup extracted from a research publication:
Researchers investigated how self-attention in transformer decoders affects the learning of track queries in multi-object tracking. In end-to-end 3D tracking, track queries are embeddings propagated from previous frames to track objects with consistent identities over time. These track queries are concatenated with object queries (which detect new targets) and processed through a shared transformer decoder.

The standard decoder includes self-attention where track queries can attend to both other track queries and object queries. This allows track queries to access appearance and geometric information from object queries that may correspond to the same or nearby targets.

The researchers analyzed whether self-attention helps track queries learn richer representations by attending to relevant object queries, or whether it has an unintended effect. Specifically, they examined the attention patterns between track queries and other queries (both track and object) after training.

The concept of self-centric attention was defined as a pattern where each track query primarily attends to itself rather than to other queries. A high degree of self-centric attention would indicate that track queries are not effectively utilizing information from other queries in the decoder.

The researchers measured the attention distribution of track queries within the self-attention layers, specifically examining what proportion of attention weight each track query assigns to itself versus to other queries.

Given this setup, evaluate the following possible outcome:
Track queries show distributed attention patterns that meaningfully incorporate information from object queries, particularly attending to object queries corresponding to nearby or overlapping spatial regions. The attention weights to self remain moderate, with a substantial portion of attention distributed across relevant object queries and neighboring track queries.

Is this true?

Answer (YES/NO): NO